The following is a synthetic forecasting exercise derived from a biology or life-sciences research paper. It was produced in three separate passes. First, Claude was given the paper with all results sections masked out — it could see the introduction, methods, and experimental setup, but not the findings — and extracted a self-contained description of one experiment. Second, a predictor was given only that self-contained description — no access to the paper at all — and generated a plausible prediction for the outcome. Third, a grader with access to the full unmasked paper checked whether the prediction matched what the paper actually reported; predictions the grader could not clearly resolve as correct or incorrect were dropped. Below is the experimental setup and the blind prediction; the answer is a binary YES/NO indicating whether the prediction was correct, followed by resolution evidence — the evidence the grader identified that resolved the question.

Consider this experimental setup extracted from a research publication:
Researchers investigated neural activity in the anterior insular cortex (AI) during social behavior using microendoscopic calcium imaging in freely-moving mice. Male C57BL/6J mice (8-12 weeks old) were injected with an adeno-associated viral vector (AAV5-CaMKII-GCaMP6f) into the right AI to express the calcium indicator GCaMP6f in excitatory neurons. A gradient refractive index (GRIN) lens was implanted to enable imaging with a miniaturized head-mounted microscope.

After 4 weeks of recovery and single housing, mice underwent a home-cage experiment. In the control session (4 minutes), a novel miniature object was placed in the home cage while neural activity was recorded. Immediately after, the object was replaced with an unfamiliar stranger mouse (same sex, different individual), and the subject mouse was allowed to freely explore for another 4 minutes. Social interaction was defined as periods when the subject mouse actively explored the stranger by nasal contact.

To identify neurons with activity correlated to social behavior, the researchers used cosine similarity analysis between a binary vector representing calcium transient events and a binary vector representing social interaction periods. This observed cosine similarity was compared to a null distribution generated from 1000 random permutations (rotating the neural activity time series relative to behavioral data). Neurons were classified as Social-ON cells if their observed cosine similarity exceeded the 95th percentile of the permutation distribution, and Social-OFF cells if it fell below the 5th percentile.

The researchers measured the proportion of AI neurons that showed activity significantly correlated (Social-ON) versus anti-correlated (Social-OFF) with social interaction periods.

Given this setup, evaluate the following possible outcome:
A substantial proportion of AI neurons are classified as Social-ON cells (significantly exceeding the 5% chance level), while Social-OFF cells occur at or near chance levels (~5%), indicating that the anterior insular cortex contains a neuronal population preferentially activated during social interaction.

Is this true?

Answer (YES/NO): YES